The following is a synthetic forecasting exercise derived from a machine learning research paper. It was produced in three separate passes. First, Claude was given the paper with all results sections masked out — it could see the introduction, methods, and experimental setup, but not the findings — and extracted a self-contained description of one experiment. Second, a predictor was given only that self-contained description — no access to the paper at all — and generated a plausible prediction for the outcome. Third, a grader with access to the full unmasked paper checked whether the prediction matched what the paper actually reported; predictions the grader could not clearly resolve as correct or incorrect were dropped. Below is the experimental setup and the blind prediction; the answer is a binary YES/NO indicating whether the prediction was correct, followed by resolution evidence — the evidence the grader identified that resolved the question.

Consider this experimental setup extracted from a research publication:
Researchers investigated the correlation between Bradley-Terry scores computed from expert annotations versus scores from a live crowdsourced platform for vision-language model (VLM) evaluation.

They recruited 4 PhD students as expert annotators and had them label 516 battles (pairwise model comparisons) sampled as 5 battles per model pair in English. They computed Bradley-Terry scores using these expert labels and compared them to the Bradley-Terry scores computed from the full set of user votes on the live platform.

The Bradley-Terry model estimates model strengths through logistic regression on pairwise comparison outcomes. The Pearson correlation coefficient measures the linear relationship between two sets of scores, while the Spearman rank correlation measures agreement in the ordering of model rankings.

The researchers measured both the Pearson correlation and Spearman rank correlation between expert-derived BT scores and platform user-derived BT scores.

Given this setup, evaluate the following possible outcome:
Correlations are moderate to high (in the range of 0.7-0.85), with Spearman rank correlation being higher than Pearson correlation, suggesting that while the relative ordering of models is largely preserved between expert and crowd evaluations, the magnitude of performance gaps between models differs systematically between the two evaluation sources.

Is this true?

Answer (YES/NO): NO